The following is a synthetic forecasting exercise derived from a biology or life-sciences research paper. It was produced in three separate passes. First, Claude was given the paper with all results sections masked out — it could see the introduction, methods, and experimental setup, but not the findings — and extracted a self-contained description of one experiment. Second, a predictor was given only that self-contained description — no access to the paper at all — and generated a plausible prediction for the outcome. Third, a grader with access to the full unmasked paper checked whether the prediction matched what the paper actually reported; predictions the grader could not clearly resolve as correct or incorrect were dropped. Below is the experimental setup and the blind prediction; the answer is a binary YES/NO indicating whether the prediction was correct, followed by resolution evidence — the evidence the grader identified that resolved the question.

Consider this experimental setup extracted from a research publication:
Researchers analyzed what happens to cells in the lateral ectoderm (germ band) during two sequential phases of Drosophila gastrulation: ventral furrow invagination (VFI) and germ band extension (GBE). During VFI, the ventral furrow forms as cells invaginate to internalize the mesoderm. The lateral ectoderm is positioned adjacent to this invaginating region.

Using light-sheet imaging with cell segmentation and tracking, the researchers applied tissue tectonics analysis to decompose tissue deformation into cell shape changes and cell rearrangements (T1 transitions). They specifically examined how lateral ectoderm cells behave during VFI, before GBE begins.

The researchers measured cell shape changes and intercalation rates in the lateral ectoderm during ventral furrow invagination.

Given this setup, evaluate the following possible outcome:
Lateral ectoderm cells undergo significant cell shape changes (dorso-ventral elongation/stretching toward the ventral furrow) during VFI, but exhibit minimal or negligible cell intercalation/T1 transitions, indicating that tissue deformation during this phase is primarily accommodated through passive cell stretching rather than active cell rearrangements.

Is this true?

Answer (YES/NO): YES